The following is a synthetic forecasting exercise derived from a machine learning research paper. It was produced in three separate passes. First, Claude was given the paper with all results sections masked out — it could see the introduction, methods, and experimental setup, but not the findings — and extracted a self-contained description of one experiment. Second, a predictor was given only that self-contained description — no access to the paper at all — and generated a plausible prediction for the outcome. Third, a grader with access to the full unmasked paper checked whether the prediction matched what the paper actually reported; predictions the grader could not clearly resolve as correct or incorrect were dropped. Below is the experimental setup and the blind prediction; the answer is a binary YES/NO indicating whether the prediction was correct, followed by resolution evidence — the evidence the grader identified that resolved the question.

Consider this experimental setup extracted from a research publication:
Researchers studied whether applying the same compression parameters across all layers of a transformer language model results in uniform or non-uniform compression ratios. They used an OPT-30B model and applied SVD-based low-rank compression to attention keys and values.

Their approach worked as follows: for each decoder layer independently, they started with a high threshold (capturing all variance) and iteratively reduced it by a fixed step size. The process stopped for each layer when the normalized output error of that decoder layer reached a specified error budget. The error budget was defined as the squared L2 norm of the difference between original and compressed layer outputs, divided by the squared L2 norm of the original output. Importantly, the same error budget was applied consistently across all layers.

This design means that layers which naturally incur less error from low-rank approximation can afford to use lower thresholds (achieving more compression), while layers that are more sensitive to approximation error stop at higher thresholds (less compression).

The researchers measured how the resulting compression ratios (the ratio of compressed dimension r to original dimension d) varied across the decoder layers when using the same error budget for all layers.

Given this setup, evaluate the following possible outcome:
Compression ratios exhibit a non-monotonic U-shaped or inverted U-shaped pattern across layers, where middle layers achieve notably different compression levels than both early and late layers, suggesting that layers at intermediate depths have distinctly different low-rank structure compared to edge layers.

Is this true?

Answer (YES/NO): NO